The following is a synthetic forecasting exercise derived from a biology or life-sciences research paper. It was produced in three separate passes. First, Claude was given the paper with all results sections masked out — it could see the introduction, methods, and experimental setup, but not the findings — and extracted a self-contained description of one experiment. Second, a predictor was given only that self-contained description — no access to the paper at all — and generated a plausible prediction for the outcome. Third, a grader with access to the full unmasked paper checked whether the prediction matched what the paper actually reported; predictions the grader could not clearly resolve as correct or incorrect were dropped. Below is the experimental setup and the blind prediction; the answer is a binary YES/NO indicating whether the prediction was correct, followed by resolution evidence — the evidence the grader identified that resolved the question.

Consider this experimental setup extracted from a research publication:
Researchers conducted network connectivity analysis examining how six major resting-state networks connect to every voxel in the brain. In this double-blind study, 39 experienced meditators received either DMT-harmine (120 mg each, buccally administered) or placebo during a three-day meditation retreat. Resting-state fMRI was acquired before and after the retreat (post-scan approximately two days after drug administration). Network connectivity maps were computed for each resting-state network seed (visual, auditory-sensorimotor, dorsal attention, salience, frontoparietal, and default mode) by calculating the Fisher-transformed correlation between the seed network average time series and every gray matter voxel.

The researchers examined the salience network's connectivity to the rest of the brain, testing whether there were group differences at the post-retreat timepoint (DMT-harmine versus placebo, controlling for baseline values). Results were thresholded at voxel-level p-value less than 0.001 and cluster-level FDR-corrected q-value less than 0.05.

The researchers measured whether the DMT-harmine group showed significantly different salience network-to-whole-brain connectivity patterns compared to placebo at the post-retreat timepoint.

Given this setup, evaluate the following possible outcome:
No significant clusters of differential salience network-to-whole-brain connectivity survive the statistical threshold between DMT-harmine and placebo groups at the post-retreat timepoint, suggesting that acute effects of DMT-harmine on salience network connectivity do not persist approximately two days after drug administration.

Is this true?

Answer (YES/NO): NO